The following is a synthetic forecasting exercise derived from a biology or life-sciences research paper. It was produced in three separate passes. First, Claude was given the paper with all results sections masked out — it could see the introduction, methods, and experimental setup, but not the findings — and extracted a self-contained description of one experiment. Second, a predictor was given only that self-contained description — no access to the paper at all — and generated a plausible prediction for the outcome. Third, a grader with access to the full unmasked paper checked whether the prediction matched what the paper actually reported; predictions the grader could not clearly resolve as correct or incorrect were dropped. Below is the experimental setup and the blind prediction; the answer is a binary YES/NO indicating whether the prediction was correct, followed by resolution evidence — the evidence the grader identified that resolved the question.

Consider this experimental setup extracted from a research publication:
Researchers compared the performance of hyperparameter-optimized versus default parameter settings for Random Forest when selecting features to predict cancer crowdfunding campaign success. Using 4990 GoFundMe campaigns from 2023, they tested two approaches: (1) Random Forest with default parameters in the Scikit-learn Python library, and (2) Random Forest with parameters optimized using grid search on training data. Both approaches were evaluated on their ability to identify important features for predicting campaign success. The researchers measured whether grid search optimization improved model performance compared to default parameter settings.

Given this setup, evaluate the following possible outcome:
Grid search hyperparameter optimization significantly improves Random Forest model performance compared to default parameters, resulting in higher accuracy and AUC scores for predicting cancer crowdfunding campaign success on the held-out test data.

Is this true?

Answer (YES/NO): NO